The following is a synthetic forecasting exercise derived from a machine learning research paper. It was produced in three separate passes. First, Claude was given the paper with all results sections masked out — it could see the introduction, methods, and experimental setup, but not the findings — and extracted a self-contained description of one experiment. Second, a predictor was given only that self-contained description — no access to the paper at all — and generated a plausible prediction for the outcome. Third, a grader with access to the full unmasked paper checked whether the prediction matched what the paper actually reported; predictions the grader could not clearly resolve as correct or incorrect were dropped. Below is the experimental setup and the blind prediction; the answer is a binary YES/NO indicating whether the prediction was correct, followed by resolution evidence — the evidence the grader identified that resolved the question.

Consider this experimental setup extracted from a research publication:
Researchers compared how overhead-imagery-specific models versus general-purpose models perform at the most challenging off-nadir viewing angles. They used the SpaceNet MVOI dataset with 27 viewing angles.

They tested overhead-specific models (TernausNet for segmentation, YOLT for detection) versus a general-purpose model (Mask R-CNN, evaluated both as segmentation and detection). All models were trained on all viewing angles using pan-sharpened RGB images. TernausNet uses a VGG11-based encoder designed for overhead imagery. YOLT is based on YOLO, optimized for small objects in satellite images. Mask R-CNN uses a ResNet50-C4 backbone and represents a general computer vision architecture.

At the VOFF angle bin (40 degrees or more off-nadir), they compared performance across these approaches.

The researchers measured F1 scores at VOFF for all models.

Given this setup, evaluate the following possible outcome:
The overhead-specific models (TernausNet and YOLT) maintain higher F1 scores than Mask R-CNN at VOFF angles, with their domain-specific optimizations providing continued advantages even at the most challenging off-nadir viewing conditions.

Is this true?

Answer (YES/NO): YES